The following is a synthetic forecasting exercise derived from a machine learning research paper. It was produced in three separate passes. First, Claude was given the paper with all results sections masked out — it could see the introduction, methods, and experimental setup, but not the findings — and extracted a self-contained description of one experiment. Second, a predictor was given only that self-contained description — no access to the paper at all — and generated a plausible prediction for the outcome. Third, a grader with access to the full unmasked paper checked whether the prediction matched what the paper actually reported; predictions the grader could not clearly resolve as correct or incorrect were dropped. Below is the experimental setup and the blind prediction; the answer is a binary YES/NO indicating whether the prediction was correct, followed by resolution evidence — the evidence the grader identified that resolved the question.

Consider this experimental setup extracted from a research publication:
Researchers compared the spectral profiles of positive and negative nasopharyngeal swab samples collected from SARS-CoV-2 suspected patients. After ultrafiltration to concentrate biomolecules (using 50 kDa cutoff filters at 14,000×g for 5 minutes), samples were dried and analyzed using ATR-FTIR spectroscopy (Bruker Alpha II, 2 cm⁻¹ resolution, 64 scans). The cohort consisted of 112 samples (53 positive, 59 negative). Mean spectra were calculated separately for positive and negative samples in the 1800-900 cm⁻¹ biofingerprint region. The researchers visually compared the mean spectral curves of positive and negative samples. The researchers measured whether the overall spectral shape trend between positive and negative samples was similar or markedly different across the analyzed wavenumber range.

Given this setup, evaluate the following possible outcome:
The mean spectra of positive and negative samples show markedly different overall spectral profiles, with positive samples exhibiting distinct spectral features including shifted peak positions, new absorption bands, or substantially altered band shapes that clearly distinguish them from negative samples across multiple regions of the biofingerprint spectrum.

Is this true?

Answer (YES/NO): NO